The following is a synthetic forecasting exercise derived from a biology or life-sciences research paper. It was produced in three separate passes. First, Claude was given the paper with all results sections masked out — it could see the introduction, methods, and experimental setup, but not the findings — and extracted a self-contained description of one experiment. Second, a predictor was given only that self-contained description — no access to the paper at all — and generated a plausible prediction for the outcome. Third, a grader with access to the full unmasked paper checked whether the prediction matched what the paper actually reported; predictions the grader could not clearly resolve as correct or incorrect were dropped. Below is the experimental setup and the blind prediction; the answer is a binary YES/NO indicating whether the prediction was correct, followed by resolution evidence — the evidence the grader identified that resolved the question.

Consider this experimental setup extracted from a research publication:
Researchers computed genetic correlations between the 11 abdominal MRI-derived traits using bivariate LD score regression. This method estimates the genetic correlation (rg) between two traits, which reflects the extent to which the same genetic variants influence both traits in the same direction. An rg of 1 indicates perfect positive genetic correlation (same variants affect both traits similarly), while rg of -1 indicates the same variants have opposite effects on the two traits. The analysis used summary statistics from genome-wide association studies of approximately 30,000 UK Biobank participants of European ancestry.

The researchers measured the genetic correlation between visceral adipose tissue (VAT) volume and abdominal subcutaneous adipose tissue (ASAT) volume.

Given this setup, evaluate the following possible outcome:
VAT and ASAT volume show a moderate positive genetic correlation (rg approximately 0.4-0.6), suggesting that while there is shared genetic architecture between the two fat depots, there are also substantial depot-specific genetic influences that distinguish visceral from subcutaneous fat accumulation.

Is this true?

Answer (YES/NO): NO